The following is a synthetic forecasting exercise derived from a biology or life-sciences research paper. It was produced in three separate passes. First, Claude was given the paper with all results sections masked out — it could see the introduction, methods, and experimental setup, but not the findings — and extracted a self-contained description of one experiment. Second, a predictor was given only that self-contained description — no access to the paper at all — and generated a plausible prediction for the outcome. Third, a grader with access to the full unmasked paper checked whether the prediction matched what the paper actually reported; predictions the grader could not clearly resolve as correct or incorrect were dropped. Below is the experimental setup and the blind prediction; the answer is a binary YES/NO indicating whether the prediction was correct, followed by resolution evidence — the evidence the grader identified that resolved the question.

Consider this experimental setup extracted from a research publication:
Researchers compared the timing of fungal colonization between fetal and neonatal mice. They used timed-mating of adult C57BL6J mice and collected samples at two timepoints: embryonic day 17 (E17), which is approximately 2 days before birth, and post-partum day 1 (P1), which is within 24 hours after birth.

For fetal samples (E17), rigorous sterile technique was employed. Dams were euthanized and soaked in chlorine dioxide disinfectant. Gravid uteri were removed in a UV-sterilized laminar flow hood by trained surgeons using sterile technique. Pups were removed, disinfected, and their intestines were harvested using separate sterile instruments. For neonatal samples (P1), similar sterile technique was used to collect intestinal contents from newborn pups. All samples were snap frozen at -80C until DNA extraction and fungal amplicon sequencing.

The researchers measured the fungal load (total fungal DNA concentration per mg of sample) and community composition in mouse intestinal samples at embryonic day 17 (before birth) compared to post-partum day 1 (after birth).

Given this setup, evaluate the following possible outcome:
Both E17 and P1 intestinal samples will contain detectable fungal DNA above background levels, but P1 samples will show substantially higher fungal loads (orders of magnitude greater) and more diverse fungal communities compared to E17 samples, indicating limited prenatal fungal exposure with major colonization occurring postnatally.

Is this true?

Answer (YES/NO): NO